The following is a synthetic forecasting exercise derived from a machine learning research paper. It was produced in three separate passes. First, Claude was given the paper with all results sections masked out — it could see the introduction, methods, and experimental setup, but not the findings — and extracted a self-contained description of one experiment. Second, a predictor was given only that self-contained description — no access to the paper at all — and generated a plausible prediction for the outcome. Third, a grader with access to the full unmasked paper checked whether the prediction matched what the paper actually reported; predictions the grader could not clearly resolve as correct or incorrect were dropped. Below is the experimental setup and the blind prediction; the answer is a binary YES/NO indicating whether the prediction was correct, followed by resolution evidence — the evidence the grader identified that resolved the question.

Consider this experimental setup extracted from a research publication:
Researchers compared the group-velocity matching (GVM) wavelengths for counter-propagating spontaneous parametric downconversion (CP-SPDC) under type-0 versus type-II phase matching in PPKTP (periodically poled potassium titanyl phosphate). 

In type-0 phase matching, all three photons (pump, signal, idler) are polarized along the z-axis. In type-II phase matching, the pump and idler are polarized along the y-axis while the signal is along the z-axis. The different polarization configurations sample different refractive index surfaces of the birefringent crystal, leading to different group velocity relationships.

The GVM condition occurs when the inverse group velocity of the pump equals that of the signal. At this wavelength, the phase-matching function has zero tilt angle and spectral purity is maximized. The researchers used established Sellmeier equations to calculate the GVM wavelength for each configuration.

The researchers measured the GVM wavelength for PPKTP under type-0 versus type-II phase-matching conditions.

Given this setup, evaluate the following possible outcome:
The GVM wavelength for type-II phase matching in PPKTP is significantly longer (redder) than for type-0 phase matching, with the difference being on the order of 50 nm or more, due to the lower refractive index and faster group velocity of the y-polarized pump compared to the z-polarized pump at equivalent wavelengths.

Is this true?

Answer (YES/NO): NO